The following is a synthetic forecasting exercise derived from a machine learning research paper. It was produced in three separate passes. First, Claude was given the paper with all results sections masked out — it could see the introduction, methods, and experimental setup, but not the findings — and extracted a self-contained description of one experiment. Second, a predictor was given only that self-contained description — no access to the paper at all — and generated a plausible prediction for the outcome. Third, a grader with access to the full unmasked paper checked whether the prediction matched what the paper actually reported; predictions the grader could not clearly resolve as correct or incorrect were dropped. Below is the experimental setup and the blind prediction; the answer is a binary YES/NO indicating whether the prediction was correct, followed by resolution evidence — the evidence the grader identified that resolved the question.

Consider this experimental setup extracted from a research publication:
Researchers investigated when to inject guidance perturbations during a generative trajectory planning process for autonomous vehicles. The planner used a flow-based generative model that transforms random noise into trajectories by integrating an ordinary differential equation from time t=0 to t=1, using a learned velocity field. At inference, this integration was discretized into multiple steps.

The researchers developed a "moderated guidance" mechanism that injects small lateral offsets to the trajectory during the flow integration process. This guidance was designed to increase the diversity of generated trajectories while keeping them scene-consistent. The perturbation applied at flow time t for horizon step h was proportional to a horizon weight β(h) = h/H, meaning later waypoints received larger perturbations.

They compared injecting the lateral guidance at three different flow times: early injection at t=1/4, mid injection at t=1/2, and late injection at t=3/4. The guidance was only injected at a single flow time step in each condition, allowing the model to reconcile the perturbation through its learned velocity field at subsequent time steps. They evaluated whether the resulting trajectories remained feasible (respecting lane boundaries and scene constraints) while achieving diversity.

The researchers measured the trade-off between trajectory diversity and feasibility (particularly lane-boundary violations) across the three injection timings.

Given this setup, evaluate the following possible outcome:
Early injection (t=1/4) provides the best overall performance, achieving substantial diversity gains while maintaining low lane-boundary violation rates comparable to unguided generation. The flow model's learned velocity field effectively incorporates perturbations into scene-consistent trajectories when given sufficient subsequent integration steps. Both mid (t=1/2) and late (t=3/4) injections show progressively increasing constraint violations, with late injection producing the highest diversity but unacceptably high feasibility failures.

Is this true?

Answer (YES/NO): NO